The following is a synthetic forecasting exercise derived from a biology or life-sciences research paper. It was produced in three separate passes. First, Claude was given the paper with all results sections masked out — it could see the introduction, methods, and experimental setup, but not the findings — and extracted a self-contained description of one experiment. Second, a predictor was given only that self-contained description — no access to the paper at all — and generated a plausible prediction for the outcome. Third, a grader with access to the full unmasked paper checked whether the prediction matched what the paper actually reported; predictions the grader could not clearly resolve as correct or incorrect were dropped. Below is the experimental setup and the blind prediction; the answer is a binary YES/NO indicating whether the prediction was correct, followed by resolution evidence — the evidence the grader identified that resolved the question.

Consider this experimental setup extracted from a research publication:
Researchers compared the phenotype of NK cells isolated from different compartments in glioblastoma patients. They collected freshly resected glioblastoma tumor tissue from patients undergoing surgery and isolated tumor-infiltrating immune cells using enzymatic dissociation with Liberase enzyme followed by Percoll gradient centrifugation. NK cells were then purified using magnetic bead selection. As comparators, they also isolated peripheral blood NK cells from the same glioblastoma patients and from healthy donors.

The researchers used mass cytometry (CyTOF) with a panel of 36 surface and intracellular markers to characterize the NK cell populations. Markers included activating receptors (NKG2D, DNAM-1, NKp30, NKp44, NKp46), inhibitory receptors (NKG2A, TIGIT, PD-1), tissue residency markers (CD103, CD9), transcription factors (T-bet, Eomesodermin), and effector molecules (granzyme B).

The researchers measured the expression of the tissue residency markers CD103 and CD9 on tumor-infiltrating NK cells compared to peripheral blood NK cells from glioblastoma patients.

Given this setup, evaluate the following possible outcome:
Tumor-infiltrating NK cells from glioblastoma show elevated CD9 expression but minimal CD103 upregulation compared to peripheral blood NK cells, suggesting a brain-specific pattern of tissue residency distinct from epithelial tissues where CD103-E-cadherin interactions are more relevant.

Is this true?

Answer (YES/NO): NO